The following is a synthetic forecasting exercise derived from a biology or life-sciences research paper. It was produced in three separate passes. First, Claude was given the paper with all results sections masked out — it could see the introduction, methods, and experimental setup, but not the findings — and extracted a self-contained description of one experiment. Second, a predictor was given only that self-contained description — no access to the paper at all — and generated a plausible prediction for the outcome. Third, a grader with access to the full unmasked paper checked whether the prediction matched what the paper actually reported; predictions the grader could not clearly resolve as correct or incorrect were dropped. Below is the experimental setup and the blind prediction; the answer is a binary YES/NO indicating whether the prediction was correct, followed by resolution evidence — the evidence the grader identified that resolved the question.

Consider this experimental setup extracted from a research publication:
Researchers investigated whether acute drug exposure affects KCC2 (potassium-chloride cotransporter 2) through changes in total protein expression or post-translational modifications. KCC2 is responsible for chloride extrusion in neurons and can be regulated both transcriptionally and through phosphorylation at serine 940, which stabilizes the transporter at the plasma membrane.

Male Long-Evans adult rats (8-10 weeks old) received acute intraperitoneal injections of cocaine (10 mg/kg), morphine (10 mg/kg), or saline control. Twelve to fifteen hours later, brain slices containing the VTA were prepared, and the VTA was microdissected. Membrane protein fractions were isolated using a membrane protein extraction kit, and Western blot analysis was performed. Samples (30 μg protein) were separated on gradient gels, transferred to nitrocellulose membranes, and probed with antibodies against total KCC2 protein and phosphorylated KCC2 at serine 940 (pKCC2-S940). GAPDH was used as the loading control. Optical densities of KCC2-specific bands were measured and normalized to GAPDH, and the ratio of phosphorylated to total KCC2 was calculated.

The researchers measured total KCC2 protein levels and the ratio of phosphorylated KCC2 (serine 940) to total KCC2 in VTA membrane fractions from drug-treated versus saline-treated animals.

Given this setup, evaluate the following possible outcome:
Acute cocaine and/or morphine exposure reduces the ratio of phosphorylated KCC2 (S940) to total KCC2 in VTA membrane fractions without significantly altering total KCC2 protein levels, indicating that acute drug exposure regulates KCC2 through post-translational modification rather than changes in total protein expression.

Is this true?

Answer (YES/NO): YES